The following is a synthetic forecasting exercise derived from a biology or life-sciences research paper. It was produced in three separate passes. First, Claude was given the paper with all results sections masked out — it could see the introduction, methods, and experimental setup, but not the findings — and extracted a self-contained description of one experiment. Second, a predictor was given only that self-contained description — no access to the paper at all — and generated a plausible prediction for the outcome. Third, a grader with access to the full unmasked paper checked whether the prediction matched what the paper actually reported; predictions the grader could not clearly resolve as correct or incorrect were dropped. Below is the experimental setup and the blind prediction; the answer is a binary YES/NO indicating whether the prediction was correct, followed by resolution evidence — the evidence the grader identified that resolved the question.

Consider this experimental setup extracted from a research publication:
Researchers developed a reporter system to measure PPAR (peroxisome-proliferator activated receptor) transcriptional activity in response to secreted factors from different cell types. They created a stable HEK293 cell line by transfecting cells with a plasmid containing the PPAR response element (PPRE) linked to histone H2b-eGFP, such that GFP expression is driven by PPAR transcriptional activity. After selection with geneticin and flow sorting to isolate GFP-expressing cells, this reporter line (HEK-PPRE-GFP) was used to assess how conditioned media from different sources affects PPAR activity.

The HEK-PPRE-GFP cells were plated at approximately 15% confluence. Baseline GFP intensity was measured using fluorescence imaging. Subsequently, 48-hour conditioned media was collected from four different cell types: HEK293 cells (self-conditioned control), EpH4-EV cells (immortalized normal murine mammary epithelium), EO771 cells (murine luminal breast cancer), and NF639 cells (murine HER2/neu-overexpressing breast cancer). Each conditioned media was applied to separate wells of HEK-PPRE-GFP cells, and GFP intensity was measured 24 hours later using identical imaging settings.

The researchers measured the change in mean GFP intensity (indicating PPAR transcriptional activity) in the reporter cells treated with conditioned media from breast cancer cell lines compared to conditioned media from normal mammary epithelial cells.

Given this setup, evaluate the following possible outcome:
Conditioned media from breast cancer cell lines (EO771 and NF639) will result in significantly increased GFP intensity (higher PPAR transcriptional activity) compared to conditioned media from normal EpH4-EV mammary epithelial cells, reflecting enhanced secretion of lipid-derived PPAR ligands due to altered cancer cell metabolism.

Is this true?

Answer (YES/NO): NO